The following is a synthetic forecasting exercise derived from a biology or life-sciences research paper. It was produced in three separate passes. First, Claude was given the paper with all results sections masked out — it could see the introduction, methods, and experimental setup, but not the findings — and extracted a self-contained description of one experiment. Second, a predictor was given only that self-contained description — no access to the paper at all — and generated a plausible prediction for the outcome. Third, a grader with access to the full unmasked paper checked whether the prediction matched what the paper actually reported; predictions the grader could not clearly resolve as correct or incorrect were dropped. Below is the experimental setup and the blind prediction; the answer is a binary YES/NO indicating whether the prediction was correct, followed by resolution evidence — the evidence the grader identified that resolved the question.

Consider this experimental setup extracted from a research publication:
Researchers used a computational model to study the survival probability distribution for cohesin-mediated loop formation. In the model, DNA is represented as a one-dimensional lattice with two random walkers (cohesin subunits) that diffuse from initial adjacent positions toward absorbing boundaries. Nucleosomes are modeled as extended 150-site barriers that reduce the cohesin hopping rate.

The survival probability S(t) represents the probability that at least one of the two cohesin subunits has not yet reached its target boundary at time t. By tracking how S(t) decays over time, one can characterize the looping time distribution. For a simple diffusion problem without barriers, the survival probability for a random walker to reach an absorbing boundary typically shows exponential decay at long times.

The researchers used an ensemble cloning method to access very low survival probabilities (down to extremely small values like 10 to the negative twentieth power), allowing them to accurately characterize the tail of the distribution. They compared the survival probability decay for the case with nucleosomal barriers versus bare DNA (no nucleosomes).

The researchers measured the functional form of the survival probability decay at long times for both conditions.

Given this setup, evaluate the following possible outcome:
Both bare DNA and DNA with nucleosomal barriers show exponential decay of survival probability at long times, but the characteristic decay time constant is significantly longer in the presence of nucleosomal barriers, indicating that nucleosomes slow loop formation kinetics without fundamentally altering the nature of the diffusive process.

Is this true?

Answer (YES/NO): YES